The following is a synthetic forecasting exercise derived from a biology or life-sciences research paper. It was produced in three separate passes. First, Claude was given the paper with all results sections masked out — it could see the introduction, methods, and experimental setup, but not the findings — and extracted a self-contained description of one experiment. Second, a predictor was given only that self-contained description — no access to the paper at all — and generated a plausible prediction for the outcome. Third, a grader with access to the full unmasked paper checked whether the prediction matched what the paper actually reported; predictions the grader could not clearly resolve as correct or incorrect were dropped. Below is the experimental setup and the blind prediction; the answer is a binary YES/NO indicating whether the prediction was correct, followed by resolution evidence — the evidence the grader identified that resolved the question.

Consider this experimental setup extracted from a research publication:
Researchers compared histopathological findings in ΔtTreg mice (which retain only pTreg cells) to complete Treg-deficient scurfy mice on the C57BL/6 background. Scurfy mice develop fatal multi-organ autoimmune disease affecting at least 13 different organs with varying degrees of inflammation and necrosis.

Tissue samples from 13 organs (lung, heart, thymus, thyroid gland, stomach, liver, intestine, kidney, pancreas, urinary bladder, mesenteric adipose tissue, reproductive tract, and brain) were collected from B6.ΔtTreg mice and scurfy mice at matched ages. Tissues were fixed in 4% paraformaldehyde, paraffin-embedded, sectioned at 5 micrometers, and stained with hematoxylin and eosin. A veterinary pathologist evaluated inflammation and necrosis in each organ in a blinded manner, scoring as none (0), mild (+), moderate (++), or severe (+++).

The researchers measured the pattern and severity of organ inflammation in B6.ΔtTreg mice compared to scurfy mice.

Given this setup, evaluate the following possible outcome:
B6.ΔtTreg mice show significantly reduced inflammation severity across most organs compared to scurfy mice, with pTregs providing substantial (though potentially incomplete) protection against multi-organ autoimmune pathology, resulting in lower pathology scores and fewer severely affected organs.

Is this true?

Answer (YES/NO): YES